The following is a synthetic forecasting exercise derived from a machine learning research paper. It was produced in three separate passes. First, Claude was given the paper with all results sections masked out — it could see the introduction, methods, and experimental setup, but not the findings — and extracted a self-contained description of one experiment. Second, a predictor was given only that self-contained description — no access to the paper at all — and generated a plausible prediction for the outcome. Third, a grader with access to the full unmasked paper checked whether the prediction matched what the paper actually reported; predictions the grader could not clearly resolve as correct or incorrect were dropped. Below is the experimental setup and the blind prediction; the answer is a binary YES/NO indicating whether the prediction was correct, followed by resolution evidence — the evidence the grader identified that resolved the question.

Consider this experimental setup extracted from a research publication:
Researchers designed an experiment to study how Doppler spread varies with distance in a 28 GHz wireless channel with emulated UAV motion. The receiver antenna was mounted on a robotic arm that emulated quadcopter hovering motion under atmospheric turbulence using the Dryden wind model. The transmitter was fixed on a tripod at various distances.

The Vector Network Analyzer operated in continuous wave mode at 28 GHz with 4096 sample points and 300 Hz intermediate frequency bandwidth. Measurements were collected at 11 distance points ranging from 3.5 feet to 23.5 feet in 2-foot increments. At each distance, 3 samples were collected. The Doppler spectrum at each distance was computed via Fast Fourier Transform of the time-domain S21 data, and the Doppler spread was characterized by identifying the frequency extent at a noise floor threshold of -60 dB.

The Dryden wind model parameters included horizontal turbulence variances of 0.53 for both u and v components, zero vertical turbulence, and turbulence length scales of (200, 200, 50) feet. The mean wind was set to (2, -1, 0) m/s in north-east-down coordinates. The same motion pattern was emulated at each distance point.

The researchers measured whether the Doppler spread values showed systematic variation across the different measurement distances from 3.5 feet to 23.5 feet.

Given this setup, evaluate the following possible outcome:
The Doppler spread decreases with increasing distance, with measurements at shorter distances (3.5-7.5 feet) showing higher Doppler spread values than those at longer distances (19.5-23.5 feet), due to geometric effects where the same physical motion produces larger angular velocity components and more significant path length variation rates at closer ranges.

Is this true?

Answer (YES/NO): NO